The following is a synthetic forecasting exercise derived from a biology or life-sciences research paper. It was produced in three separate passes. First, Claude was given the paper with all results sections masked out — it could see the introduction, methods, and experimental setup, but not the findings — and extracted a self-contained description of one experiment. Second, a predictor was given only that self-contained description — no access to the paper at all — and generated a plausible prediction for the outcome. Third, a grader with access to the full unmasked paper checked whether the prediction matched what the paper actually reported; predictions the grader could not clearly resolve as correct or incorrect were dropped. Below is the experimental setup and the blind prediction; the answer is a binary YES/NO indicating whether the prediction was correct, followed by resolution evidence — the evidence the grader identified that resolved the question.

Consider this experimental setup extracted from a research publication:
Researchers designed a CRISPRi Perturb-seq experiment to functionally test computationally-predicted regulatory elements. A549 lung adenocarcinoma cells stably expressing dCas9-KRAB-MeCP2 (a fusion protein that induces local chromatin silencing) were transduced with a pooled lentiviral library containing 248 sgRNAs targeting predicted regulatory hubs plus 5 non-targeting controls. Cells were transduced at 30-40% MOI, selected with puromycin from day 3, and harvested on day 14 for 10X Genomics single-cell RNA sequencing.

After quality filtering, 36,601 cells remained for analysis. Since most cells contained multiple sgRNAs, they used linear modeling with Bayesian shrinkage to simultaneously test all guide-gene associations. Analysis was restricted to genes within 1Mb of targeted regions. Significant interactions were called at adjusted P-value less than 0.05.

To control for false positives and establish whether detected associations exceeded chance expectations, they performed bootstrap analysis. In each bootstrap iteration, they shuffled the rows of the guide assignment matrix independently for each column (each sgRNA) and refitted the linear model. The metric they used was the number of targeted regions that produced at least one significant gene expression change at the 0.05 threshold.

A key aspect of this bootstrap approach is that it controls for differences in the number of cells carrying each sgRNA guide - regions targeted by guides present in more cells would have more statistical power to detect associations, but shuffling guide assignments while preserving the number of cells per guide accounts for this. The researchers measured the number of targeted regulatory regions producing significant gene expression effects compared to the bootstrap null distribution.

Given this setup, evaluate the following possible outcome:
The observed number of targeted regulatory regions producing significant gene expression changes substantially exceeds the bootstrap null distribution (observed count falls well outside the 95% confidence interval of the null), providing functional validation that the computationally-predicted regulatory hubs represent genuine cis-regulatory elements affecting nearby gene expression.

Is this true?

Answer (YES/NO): YES